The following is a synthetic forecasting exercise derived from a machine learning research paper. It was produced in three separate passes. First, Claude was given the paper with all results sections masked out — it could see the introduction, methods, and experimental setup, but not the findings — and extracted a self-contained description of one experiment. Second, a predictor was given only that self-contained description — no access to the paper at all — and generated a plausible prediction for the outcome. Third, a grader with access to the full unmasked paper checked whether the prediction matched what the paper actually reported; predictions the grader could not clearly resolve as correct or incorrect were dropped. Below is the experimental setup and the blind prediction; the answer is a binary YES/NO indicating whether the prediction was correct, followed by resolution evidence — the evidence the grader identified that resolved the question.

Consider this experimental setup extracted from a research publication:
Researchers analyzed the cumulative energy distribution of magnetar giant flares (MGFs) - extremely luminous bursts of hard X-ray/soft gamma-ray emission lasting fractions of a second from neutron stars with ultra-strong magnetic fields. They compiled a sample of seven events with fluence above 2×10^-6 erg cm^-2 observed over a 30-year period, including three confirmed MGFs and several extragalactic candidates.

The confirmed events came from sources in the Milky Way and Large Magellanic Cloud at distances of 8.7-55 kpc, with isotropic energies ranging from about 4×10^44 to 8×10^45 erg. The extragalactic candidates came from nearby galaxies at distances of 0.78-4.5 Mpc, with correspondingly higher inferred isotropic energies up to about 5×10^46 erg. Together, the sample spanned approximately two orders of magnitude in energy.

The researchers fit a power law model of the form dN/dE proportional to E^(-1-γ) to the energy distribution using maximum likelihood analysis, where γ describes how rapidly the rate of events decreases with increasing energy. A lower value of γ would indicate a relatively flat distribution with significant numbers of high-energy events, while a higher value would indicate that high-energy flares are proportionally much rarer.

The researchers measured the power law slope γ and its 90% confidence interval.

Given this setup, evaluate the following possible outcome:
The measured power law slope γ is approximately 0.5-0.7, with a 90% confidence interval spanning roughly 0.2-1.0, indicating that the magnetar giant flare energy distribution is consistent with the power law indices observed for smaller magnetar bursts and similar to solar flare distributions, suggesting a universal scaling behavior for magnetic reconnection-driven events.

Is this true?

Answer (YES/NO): NO